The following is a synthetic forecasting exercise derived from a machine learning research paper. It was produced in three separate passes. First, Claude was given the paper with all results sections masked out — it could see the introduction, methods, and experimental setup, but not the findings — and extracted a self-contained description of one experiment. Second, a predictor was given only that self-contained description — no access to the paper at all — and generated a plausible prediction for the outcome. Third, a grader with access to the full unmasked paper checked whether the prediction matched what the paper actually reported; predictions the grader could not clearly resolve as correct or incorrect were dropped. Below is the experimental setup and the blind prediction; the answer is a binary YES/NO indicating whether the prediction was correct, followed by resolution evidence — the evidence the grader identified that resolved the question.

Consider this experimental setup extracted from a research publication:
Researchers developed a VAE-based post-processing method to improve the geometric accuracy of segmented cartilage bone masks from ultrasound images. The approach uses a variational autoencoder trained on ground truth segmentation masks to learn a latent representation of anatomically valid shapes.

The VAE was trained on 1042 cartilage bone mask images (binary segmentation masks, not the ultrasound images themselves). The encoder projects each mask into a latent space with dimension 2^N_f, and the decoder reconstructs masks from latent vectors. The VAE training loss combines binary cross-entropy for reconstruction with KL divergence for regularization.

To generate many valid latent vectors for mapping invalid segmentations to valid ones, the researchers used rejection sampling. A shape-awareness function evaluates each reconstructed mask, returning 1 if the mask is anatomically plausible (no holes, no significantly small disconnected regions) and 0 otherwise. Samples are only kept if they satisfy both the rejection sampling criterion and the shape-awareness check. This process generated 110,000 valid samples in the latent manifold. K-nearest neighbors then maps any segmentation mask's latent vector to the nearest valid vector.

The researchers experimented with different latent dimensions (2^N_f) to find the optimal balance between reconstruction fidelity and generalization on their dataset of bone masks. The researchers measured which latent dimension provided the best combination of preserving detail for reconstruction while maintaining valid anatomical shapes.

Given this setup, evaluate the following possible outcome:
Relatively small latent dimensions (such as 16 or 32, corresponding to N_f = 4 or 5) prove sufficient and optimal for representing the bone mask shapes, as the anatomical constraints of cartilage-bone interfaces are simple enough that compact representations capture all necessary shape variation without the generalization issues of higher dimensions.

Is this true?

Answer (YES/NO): YES